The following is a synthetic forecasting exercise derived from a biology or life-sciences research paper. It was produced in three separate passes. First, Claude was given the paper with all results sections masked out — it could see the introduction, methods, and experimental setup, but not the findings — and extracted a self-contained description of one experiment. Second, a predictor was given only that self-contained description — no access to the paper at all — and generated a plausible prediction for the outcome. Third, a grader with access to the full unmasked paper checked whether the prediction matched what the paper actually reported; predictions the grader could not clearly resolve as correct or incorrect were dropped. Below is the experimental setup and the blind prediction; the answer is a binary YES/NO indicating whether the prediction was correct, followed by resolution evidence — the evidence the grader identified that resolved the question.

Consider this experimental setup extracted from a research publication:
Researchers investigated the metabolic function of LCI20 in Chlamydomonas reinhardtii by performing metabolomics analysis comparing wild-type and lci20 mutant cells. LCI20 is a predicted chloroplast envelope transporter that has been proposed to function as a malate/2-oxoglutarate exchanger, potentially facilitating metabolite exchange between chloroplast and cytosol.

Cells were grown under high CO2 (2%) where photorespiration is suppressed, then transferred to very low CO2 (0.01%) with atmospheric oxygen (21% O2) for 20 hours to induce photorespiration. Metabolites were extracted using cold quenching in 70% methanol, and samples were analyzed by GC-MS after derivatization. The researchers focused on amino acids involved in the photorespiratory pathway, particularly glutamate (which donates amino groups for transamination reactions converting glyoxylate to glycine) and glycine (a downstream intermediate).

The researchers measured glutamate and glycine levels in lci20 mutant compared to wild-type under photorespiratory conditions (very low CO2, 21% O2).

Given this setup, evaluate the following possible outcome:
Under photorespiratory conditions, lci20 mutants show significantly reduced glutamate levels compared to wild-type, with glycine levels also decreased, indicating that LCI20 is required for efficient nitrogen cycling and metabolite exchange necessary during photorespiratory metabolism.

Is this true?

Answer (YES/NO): NO